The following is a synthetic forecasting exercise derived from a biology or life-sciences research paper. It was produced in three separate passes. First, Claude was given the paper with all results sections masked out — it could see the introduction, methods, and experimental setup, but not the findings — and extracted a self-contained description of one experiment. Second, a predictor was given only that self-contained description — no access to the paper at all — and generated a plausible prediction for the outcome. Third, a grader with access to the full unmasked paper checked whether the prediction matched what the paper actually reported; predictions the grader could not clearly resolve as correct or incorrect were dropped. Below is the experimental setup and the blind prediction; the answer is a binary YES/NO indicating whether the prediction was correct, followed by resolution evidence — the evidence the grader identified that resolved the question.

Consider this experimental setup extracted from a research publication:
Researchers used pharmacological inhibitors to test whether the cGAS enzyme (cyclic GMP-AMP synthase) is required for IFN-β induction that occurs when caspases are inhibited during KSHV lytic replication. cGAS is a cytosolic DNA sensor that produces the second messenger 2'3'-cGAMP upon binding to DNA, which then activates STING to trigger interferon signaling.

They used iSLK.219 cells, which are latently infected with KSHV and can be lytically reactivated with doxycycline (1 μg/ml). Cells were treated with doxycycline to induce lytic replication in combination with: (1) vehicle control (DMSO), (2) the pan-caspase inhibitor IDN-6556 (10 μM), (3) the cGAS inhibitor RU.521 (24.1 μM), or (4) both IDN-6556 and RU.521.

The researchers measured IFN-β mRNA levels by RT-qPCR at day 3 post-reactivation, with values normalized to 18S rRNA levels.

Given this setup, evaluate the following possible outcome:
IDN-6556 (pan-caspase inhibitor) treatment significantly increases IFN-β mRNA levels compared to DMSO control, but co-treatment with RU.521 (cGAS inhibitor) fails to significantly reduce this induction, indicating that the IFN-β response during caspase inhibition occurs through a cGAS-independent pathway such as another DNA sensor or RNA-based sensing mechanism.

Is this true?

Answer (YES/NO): NO